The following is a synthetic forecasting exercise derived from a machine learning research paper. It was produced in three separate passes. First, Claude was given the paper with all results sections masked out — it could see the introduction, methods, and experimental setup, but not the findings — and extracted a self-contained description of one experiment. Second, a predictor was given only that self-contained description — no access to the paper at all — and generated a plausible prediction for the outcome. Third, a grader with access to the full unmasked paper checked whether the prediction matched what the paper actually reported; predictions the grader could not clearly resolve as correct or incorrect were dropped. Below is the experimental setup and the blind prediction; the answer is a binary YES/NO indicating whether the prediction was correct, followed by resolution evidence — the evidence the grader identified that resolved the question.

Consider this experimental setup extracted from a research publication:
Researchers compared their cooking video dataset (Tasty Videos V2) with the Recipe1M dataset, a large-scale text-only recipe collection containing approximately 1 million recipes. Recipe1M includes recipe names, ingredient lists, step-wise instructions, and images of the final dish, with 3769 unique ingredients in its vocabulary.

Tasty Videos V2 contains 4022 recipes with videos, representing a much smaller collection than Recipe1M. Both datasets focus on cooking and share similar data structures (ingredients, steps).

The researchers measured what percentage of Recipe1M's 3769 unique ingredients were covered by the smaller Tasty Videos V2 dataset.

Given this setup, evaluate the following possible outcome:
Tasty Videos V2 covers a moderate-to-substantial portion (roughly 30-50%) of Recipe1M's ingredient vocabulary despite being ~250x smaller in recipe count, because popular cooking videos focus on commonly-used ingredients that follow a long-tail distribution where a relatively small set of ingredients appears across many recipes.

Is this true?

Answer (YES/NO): YES